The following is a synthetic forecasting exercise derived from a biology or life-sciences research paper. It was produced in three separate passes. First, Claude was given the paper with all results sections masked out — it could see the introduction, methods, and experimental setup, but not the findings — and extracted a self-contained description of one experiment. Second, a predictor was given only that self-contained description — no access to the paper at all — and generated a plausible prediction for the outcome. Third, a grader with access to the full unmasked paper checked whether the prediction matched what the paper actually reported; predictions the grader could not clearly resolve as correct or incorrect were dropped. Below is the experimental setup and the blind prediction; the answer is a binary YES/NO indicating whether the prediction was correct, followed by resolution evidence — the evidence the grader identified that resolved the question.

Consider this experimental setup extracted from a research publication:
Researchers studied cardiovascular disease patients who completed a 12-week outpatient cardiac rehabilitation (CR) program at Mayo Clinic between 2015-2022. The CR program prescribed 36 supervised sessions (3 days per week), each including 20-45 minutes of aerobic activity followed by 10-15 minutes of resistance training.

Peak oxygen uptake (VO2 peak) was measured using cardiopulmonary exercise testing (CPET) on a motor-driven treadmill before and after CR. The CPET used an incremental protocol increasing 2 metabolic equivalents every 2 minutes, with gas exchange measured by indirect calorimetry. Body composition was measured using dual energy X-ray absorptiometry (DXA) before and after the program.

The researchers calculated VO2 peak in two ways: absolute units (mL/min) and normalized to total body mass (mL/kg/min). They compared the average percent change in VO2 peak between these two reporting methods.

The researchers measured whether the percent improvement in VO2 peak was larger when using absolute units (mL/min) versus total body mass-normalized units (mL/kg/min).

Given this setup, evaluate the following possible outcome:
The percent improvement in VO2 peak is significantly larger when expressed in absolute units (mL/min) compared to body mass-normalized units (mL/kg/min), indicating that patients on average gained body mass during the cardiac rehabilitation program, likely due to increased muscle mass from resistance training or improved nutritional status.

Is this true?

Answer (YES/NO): NO